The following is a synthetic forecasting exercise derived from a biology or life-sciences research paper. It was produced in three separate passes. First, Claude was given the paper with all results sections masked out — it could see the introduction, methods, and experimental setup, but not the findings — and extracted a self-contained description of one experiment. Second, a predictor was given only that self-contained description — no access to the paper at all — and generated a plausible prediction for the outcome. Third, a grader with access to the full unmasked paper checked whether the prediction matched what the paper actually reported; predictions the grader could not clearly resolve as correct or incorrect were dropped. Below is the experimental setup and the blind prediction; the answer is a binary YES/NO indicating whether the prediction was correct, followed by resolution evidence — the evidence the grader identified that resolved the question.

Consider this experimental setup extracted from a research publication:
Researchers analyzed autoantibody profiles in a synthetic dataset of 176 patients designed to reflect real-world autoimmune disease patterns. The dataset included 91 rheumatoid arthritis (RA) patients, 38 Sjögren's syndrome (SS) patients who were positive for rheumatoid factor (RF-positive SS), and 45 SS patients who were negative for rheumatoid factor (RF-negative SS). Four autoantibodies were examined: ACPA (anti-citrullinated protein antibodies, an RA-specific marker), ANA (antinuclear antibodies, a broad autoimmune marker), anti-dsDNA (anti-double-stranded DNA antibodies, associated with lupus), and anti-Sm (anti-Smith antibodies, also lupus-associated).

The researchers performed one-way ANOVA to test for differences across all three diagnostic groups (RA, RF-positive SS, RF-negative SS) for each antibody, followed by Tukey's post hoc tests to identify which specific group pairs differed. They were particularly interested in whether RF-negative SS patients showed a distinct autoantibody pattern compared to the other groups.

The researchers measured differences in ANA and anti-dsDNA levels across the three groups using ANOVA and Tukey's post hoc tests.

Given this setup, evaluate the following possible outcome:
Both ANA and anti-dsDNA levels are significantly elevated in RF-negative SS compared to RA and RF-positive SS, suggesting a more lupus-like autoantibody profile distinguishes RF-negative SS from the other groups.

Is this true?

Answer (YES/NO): NO